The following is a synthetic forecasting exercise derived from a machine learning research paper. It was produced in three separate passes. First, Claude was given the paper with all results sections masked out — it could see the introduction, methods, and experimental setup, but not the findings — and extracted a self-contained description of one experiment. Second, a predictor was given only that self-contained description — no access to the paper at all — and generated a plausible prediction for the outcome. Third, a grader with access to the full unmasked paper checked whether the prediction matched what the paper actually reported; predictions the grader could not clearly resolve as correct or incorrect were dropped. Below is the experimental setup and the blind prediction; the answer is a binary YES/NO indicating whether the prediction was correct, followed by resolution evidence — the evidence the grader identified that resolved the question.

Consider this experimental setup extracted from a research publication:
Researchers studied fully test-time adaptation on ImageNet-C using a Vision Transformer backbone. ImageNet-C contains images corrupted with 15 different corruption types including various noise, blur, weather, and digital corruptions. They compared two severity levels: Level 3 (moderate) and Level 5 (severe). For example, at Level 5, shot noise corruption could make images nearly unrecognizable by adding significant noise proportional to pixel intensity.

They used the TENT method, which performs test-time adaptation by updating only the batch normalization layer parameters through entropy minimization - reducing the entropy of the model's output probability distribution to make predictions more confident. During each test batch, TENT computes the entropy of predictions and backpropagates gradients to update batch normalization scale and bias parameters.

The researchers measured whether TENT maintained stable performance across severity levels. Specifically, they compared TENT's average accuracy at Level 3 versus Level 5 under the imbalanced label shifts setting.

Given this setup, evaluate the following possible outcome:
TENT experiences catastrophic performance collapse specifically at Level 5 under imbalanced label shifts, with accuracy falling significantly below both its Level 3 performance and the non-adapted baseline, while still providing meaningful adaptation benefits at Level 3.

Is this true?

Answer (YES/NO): YES